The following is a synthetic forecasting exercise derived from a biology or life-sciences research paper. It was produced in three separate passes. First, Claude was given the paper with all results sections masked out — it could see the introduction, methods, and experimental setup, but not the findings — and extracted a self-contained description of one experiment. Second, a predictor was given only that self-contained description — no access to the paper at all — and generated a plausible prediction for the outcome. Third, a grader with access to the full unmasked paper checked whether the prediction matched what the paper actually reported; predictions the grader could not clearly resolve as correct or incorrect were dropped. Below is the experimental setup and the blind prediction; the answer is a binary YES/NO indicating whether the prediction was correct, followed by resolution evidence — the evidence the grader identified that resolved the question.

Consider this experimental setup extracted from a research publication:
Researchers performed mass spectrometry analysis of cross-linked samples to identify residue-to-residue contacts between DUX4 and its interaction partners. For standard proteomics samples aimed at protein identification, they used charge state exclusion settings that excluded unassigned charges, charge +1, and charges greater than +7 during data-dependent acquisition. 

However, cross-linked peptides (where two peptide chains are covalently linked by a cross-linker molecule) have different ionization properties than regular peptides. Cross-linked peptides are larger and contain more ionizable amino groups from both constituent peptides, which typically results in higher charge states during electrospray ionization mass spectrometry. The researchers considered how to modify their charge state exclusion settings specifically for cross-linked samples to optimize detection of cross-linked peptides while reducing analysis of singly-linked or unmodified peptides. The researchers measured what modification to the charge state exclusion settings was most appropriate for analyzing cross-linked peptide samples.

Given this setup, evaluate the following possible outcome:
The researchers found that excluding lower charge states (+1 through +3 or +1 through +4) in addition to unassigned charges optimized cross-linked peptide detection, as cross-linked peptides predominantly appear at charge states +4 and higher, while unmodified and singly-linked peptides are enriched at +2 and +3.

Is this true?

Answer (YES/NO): NO